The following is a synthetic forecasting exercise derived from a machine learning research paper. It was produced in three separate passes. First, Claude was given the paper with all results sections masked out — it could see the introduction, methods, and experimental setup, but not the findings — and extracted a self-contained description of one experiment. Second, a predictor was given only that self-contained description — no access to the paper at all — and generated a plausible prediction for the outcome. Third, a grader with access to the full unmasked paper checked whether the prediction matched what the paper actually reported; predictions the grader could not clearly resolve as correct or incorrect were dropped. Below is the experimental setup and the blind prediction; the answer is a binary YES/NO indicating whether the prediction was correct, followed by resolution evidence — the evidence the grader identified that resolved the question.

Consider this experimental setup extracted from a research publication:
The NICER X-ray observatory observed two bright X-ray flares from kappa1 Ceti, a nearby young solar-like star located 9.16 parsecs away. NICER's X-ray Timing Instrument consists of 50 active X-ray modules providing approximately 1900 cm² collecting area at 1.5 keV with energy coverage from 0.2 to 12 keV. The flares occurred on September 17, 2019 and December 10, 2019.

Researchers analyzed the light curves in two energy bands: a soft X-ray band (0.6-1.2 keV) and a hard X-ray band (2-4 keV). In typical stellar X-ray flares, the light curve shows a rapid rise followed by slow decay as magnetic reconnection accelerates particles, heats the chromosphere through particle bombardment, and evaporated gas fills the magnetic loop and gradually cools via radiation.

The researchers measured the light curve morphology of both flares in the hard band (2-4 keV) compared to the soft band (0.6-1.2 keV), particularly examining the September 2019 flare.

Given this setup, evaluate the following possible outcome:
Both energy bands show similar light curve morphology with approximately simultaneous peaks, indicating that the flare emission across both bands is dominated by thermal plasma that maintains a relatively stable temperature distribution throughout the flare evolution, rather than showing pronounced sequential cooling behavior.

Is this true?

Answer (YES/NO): NO